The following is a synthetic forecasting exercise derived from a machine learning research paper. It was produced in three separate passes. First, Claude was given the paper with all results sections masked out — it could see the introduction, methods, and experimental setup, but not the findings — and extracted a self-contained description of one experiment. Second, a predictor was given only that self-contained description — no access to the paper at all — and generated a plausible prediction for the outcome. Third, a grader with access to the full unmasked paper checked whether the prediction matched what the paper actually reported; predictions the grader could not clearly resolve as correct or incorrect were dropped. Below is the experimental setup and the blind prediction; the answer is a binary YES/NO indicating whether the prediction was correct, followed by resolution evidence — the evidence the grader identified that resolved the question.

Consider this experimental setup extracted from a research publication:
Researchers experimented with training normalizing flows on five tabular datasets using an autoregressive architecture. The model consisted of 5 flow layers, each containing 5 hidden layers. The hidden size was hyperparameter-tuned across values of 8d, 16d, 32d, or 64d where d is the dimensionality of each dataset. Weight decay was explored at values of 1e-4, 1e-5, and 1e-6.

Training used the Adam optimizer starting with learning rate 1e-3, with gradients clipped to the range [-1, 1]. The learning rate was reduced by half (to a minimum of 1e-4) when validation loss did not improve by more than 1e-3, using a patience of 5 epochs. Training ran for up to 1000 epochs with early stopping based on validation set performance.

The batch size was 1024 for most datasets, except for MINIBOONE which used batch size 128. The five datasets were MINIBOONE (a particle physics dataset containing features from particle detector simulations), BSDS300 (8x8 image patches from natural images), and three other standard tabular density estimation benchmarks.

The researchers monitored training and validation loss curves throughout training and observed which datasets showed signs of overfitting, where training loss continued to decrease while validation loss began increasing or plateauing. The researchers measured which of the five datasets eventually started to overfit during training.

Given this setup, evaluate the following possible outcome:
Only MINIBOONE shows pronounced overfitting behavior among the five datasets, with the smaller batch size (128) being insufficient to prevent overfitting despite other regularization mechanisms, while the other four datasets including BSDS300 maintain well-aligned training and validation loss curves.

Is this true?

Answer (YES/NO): NO